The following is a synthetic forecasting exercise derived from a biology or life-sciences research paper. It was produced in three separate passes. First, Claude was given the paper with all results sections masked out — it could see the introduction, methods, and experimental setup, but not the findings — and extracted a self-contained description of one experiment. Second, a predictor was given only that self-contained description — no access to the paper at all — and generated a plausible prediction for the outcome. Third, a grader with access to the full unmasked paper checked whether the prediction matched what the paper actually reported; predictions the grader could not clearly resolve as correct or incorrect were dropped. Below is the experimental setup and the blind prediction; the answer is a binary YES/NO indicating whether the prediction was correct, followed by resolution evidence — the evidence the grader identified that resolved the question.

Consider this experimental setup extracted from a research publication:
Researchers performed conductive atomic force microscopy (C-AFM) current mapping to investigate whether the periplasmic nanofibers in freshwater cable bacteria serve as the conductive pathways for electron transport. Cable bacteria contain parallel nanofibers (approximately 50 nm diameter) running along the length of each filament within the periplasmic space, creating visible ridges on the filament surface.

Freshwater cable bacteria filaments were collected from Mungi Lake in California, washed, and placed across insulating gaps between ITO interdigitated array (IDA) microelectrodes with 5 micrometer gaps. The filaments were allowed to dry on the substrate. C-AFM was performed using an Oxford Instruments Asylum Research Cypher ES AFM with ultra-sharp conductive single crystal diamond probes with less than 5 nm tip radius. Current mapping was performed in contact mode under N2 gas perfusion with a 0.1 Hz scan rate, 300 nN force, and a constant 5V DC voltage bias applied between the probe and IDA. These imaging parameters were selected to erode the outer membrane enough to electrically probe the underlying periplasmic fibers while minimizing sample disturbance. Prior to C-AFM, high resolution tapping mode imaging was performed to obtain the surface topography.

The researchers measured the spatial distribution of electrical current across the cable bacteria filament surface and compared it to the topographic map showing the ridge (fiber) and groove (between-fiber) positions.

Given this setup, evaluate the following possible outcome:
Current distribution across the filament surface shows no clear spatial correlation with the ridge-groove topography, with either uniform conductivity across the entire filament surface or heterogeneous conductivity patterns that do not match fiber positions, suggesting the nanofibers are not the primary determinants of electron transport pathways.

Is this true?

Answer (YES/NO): NO